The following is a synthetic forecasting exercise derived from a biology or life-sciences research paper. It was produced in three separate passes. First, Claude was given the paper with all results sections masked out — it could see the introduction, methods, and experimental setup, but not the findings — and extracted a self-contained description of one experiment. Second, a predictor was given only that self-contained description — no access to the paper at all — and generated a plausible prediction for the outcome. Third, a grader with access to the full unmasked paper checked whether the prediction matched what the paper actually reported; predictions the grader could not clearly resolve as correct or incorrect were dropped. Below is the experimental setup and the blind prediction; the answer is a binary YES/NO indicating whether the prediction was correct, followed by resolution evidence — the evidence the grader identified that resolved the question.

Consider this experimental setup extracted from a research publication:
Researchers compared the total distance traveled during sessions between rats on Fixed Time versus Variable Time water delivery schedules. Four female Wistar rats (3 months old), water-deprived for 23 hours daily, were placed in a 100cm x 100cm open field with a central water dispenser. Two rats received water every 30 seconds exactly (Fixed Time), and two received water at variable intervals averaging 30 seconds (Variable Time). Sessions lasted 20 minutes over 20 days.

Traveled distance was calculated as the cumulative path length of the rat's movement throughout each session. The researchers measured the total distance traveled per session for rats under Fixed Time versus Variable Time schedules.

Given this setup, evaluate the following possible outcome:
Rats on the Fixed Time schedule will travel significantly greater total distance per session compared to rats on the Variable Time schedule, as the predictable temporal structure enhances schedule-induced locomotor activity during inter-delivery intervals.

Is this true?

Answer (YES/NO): YES